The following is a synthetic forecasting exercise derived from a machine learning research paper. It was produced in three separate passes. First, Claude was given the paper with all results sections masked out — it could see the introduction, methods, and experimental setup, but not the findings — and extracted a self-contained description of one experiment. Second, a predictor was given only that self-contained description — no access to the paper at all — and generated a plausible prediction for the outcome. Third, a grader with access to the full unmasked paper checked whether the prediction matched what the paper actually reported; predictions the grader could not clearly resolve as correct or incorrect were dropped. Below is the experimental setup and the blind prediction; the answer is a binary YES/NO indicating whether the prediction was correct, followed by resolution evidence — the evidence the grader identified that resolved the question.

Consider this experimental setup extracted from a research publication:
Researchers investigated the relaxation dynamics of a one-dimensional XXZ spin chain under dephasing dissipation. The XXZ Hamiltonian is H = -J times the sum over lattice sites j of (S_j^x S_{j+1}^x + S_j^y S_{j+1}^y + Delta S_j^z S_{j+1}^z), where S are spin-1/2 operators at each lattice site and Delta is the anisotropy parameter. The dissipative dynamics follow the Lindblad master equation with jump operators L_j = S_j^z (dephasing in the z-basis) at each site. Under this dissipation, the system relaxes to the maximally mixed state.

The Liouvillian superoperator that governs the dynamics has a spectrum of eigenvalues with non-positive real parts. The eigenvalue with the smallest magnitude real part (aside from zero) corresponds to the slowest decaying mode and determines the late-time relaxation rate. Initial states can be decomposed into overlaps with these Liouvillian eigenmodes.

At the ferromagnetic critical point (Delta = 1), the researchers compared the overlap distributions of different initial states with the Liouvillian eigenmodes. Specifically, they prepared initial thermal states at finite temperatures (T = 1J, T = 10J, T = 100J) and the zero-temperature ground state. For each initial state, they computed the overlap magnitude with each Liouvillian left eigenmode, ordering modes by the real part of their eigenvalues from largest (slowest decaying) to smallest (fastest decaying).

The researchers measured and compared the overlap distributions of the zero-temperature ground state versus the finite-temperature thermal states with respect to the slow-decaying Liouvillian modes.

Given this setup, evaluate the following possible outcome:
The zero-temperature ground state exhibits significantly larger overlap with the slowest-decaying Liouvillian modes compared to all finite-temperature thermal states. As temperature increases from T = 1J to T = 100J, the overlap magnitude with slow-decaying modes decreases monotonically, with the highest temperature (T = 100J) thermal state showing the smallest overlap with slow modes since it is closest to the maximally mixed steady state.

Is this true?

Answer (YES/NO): NO